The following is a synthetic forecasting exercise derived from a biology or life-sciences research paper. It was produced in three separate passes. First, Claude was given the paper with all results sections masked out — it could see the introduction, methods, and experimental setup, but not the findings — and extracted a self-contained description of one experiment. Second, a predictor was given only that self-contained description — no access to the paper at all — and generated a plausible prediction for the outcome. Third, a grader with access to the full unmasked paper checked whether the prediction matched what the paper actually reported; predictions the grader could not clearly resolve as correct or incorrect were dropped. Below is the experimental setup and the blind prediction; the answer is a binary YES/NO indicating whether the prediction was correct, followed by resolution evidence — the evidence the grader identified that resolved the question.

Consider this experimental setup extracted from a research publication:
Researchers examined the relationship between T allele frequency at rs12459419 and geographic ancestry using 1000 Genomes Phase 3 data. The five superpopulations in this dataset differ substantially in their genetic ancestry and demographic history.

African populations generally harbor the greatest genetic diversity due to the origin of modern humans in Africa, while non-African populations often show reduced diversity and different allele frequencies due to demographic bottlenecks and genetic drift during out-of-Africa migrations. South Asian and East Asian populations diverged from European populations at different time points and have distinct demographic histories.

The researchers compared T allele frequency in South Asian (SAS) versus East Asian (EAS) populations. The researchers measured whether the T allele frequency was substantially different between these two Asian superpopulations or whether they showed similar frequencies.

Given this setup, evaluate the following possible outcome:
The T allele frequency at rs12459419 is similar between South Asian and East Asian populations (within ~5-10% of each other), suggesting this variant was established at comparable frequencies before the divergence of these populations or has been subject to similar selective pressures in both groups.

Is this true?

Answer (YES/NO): YES